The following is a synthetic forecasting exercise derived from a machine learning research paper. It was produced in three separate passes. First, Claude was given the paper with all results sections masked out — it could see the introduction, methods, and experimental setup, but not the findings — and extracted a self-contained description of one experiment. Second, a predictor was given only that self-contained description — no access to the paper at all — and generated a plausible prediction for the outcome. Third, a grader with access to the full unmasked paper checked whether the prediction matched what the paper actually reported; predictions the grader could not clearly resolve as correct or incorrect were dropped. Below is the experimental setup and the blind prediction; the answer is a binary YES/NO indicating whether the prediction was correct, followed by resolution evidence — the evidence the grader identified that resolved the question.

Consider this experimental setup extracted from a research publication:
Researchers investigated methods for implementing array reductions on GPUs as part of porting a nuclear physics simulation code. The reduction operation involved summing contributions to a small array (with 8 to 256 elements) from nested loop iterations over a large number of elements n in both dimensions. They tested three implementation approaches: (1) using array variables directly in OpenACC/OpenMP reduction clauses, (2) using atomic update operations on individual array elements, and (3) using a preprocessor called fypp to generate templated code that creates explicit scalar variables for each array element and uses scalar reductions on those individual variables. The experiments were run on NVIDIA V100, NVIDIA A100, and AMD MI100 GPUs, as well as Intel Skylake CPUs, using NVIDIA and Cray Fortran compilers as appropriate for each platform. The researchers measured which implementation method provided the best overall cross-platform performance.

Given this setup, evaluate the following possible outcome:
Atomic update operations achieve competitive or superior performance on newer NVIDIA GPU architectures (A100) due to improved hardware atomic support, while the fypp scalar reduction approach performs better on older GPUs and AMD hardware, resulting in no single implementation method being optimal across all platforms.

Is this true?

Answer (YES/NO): NO